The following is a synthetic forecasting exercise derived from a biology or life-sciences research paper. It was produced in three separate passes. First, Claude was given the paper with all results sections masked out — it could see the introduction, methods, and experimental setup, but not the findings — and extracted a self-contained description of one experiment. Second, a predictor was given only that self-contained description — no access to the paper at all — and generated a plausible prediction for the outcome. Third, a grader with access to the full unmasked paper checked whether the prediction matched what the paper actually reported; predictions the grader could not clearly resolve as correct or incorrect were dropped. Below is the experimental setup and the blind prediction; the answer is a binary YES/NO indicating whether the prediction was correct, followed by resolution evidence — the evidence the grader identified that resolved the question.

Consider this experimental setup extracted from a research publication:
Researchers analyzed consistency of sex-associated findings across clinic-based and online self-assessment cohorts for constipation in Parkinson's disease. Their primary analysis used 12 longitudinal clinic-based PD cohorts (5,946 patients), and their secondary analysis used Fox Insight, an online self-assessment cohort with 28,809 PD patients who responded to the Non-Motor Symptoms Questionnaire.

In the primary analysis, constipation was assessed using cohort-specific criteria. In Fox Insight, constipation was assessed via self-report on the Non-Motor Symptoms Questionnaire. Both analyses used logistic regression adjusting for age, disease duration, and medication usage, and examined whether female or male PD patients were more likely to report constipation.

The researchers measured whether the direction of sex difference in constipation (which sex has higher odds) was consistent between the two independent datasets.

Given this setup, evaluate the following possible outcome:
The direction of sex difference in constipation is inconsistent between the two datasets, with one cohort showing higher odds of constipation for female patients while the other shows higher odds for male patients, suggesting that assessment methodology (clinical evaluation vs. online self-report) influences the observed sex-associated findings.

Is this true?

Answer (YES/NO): NO